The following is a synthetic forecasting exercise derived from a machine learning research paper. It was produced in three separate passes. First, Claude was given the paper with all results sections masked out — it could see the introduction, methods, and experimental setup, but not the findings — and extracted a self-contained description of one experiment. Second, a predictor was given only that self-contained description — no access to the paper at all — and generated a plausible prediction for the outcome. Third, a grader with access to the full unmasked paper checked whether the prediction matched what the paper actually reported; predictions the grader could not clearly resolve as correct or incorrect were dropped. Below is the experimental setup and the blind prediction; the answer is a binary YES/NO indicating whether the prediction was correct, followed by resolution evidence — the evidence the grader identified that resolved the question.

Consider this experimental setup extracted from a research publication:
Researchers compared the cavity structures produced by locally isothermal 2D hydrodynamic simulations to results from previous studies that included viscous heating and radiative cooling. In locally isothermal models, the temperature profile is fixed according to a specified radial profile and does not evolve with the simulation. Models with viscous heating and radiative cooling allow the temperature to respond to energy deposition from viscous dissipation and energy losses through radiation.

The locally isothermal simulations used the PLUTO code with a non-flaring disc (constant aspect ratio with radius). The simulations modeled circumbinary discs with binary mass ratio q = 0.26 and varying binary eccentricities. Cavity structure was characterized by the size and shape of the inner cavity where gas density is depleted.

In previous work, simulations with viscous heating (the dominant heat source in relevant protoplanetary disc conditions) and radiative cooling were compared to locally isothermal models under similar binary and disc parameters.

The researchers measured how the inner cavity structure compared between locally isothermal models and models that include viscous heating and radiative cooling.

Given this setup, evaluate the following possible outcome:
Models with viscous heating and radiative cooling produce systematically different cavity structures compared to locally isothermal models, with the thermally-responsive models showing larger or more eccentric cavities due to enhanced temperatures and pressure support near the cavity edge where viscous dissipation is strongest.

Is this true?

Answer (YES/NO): NO